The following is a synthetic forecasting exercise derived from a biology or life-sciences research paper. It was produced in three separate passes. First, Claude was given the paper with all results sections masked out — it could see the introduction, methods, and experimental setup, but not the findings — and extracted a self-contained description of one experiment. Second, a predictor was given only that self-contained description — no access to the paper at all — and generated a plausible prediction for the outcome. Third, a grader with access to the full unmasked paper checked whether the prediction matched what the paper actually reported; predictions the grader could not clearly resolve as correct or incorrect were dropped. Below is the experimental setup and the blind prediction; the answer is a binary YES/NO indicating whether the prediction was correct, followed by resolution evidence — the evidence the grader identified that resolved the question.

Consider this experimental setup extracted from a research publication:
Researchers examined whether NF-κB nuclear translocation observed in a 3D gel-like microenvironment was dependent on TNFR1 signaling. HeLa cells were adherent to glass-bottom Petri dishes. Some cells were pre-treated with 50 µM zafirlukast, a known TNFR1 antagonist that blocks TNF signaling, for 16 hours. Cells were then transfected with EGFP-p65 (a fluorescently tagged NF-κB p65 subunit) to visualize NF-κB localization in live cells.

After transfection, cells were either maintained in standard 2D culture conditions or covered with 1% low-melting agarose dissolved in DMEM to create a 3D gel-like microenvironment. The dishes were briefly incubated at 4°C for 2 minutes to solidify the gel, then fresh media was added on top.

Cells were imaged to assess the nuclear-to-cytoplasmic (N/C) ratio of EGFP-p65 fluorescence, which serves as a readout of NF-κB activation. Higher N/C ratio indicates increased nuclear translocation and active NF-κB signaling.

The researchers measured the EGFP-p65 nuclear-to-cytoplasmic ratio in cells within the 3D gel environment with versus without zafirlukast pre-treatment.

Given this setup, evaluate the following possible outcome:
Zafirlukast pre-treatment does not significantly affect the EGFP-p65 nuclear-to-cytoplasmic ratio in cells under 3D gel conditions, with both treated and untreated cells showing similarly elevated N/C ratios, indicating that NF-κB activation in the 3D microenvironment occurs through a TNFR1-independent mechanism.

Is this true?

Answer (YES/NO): NO